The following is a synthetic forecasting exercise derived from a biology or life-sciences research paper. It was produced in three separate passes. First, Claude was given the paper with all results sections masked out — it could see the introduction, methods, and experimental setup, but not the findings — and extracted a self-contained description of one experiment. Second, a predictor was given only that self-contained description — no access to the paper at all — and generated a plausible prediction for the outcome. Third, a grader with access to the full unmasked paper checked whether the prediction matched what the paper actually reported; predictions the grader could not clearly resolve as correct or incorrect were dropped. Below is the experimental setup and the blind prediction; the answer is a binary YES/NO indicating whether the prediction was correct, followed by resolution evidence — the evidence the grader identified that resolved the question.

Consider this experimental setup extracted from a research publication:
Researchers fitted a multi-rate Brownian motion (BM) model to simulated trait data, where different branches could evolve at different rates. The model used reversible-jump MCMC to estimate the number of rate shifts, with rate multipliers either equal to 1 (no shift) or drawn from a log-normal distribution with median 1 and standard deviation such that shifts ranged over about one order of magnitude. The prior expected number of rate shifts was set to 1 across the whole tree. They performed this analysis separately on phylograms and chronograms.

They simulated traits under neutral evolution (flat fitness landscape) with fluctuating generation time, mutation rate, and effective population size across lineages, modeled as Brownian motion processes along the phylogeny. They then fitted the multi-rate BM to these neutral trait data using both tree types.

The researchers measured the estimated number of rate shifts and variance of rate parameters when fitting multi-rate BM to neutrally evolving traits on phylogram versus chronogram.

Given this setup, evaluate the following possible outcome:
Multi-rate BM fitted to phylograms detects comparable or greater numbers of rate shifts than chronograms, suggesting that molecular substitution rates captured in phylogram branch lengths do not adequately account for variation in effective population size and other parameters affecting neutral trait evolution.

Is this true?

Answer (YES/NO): NO